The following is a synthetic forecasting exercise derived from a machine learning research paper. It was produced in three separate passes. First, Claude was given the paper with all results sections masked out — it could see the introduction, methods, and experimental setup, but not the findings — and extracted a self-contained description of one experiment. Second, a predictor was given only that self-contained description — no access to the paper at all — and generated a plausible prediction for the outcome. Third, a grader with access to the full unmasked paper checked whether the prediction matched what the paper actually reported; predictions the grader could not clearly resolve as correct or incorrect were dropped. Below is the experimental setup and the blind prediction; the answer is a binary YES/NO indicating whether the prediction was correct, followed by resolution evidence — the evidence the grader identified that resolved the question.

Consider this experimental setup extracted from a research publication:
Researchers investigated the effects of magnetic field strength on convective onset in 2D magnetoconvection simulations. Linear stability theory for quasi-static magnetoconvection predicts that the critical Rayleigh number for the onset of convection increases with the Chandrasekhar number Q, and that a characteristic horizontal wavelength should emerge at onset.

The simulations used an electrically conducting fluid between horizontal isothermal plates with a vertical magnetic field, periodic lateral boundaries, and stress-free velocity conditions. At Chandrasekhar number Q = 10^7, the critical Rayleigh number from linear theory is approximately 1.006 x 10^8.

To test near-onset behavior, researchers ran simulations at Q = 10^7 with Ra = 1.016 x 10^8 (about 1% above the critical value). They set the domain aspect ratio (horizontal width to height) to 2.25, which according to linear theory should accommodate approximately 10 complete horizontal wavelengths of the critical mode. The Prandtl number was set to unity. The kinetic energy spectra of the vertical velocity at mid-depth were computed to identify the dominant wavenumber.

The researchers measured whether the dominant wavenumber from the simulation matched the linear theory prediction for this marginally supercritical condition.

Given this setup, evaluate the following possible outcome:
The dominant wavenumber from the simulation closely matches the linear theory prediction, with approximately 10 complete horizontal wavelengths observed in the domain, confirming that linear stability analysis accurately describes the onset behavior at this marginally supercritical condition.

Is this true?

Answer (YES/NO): YES